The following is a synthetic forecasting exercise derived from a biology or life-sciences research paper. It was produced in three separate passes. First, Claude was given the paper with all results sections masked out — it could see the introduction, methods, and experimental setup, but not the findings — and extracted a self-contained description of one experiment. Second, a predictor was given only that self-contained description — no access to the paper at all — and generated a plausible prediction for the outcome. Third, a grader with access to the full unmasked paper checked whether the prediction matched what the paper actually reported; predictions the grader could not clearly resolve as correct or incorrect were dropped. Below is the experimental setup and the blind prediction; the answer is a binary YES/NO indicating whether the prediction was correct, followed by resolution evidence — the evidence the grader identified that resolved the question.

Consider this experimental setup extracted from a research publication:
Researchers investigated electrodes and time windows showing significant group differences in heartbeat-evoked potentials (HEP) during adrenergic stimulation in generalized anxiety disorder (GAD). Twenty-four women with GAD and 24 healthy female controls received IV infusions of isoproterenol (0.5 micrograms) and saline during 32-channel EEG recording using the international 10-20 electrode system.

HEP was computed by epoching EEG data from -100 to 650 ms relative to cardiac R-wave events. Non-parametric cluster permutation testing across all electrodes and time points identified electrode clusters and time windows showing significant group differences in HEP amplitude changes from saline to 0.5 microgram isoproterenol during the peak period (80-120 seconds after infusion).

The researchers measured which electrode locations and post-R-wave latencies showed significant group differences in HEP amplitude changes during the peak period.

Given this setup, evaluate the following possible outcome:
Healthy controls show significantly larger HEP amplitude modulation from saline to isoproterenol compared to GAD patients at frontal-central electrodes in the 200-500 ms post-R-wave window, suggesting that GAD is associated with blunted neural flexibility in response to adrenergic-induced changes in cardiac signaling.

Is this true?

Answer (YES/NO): NO